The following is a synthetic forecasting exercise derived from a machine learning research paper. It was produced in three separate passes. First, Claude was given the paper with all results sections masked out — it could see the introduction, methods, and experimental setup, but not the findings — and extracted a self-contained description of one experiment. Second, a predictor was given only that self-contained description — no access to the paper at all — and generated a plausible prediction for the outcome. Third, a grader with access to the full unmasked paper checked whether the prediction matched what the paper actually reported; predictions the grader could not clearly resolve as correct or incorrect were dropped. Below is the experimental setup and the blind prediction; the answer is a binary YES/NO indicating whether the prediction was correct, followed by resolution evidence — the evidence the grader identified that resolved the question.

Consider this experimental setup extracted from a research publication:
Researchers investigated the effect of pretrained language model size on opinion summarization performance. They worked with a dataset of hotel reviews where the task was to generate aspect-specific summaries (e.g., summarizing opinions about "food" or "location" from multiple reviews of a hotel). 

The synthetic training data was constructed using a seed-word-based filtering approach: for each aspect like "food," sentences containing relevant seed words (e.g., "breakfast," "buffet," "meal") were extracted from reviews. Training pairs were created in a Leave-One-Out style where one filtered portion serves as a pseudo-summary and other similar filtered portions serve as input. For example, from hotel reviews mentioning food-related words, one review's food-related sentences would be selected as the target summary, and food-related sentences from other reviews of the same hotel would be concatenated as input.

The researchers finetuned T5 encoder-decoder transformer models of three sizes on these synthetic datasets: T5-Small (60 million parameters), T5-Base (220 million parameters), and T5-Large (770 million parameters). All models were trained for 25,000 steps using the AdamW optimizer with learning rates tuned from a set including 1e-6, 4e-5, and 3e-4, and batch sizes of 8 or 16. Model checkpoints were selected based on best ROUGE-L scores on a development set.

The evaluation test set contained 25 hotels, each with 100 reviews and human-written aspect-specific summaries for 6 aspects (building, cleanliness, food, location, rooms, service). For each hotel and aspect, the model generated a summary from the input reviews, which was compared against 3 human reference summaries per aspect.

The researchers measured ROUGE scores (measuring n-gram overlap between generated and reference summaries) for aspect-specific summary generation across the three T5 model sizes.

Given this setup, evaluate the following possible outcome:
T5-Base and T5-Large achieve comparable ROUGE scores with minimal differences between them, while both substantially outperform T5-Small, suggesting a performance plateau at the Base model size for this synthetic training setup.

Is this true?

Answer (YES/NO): NO